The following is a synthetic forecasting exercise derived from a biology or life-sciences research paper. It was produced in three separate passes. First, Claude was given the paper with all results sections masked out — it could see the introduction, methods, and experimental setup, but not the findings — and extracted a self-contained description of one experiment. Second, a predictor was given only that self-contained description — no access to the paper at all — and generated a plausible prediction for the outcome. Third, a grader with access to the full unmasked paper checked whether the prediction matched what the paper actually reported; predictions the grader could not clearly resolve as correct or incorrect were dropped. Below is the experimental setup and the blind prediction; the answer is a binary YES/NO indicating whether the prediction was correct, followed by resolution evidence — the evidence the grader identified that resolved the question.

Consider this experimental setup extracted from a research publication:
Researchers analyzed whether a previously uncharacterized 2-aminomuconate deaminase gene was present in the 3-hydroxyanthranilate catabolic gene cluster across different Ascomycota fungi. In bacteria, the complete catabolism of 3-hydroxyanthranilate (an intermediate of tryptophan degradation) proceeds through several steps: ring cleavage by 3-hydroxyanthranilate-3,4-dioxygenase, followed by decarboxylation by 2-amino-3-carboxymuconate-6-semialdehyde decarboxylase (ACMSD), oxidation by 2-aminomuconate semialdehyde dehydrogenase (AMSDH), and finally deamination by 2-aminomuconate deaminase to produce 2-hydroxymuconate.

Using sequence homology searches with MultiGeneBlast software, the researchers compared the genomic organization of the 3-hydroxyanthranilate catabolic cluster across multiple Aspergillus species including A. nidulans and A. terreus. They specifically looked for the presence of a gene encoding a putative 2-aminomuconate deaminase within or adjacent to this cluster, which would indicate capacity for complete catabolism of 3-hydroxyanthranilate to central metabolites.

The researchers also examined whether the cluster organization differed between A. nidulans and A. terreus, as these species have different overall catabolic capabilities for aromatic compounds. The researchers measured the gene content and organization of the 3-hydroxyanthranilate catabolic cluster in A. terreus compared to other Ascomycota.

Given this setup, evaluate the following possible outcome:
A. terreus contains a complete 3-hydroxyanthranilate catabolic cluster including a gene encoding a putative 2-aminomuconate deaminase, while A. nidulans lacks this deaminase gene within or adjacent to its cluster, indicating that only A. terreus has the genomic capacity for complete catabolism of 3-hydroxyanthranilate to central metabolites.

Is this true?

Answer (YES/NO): NO